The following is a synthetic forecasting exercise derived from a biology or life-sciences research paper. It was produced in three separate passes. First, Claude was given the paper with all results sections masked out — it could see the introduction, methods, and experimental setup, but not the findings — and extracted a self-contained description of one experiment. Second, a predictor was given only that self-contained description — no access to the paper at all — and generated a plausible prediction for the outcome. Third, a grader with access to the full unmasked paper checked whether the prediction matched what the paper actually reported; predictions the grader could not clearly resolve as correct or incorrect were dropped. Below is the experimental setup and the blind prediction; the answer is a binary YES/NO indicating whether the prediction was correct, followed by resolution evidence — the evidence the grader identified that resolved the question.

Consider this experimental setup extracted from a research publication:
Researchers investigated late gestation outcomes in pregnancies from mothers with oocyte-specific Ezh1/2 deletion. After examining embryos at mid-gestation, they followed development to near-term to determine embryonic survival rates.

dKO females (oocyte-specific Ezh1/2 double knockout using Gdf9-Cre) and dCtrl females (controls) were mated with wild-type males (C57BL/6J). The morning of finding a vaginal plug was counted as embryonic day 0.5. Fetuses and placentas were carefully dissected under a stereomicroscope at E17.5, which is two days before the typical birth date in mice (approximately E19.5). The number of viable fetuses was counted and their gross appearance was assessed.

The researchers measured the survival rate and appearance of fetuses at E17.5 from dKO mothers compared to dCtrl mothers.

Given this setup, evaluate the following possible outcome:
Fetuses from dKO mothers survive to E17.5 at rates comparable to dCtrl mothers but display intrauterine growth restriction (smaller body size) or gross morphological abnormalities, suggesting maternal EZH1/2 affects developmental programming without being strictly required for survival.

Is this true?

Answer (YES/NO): NO